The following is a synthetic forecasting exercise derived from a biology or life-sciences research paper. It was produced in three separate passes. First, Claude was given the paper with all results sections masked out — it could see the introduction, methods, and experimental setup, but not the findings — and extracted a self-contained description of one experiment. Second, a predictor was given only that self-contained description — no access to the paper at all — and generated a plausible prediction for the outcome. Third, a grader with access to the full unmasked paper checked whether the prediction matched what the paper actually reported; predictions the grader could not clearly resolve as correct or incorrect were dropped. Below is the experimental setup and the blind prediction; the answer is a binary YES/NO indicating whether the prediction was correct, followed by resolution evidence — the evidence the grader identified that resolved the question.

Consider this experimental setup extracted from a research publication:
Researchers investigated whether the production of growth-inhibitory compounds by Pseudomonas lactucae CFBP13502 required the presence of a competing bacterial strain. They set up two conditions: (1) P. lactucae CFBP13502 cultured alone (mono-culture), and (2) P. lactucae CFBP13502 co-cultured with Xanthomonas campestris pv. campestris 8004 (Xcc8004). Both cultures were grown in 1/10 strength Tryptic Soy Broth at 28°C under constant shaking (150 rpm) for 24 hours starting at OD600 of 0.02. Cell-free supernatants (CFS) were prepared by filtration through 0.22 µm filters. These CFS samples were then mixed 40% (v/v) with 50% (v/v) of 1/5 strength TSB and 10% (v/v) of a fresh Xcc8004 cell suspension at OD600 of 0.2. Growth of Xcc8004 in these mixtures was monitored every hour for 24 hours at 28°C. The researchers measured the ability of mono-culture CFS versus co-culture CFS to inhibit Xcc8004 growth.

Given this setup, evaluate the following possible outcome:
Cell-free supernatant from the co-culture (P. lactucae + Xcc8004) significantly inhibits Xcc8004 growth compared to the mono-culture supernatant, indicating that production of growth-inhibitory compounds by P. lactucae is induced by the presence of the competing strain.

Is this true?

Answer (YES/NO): YES